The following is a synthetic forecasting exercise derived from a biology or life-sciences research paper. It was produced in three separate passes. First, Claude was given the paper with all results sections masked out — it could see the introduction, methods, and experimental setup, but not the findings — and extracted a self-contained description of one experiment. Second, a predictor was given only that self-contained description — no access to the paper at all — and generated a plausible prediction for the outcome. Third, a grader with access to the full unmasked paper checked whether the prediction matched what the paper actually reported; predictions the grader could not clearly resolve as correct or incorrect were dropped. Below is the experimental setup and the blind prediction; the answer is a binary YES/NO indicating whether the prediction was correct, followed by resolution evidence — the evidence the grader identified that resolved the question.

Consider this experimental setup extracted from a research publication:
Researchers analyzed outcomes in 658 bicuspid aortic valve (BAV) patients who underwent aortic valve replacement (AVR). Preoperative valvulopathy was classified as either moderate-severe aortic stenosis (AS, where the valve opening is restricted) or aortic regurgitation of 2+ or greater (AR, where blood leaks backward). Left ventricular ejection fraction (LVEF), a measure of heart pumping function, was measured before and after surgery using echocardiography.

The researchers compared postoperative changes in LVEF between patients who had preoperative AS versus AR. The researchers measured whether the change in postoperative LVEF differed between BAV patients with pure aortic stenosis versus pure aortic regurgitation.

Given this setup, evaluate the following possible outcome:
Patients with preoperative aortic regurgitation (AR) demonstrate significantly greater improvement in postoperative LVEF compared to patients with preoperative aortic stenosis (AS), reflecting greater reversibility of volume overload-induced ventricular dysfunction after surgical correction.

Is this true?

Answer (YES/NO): NO